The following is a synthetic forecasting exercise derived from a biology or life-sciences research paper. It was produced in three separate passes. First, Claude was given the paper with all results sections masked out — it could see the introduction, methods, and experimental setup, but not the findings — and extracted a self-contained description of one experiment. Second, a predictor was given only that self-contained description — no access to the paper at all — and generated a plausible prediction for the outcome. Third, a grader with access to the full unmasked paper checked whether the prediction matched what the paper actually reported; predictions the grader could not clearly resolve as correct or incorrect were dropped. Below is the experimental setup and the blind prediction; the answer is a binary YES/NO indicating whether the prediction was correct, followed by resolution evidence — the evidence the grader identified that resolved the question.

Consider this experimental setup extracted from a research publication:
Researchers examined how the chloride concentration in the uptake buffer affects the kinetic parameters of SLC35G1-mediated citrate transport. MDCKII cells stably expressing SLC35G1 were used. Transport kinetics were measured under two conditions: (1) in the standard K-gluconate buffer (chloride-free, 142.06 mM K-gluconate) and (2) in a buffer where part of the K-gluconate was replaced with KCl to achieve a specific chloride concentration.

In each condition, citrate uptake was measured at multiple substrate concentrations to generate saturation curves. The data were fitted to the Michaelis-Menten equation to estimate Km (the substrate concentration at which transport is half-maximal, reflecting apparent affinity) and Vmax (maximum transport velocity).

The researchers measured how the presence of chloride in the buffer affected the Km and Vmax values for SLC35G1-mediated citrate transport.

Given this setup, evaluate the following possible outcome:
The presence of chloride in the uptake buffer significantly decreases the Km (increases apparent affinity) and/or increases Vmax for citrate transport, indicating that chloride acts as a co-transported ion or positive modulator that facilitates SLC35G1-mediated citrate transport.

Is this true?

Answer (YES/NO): NO